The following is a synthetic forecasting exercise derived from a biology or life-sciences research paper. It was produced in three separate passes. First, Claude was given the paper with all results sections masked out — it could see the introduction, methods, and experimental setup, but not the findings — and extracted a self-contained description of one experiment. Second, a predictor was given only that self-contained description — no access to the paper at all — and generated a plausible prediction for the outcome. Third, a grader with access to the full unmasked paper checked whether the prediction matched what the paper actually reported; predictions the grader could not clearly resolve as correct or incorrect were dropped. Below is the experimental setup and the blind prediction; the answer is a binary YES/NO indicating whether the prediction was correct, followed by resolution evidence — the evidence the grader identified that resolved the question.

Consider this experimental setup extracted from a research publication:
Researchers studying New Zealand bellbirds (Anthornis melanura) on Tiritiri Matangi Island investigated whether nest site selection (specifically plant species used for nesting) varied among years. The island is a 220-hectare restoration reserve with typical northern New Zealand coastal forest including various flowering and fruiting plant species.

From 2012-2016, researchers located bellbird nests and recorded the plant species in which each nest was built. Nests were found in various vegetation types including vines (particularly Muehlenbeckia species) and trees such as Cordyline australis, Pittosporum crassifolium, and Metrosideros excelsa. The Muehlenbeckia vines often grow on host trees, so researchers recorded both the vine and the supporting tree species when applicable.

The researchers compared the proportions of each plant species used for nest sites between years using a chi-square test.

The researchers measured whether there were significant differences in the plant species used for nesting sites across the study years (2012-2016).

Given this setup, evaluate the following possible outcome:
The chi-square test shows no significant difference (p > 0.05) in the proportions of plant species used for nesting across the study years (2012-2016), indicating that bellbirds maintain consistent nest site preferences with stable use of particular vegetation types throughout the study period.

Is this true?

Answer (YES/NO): NO